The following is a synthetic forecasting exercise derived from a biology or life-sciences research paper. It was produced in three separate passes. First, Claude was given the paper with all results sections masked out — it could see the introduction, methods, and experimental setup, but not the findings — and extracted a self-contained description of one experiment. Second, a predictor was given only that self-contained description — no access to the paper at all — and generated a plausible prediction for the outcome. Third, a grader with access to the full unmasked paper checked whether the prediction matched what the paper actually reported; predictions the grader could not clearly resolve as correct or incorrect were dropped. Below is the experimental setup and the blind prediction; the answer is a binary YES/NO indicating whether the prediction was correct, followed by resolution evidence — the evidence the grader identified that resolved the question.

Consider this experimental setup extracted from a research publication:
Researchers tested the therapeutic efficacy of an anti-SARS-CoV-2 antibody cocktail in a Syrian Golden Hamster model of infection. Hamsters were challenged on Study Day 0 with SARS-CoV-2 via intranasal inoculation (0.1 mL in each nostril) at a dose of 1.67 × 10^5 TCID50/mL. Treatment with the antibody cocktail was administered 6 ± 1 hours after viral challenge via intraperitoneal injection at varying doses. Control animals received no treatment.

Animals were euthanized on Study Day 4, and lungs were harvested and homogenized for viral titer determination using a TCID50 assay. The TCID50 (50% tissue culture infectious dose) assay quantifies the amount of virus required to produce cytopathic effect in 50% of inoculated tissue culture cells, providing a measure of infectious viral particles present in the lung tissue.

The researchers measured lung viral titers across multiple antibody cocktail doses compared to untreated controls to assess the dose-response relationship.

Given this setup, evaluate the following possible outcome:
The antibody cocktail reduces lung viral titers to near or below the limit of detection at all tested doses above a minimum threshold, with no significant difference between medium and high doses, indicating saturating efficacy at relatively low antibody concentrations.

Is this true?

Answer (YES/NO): NO